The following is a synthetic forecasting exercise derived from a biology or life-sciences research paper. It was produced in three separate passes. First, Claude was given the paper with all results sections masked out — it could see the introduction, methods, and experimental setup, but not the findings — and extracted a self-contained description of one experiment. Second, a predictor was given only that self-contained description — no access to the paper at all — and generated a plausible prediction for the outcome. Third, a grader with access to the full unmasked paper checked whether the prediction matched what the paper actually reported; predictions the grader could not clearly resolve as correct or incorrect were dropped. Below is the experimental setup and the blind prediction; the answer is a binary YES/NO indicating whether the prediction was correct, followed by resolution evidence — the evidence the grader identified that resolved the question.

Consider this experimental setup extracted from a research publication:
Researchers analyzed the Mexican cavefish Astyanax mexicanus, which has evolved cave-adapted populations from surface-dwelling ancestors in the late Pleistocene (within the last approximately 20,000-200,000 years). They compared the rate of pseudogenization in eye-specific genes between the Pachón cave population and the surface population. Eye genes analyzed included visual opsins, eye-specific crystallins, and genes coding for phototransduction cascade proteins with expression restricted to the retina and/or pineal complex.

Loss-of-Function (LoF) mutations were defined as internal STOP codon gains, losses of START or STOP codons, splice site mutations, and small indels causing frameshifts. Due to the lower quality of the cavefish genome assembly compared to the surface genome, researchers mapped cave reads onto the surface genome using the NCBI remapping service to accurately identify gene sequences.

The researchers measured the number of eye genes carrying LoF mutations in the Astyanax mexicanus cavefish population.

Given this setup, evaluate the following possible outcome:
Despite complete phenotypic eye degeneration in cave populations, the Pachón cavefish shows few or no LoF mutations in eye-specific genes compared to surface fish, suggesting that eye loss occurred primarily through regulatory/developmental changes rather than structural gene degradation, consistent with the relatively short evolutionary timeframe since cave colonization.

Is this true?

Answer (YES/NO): YES